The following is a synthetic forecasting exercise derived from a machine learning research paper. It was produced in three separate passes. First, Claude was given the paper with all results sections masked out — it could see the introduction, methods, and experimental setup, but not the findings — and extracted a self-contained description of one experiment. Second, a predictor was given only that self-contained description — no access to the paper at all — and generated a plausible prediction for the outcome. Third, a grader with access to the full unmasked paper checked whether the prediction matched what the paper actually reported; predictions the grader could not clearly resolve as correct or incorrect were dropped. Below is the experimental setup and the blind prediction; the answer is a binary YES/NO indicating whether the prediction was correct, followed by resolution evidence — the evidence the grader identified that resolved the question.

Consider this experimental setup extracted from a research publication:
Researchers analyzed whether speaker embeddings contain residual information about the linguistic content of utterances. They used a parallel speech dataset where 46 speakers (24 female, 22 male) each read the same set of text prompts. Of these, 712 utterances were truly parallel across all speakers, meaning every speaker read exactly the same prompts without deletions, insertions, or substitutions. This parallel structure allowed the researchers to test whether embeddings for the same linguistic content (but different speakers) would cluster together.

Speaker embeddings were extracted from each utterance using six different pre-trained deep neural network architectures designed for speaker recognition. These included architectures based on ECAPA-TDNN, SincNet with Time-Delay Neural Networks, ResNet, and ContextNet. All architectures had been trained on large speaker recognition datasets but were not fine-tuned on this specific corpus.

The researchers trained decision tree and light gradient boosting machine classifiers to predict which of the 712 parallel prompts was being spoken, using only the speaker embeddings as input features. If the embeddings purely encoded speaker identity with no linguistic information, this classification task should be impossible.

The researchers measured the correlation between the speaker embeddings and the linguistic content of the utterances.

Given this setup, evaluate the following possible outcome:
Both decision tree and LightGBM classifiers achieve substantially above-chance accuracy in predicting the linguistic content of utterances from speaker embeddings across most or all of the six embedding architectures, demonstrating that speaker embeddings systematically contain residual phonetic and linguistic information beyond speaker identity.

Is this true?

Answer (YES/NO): NO